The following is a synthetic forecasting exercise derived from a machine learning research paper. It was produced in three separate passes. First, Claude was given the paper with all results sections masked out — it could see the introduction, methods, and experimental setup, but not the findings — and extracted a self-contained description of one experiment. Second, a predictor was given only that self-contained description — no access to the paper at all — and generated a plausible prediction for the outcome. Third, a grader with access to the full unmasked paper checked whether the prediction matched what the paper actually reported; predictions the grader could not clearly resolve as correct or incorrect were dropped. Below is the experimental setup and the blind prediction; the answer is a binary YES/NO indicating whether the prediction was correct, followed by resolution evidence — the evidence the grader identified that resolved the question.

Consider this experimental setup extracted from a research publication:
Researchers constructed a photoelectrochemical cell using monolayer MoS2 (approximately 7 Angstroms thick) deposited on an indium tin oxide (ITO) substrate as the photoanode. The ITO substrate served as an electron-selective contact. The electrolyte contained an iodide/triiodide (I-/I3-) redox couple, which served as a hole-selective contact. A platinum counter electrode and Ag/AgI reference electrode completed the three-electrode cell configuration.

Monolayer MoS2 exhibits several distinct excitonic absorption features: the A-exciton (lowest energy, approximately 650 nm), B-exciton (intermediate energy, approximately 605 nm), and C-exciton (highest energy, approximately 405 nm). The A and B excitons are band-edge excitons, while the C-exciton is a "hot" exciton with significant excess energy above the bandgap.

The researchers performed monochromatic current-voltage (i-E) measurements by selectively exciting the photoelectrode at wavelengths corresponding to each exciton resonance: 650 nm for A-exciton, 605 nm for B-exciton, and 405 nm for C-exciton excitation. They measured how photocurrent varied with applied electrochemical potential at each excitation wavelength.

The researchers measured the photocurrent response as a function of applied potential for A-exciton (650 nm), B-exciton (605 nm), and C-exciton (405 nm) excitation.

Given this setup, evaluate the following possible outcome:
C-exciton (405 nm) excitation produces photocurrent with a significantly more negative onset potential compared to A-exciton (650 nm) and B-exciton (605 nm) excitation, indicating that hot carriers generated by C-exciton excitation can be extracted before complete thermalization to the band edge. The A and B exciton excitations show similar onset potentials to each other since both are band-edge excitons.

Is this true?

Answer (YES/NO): YES